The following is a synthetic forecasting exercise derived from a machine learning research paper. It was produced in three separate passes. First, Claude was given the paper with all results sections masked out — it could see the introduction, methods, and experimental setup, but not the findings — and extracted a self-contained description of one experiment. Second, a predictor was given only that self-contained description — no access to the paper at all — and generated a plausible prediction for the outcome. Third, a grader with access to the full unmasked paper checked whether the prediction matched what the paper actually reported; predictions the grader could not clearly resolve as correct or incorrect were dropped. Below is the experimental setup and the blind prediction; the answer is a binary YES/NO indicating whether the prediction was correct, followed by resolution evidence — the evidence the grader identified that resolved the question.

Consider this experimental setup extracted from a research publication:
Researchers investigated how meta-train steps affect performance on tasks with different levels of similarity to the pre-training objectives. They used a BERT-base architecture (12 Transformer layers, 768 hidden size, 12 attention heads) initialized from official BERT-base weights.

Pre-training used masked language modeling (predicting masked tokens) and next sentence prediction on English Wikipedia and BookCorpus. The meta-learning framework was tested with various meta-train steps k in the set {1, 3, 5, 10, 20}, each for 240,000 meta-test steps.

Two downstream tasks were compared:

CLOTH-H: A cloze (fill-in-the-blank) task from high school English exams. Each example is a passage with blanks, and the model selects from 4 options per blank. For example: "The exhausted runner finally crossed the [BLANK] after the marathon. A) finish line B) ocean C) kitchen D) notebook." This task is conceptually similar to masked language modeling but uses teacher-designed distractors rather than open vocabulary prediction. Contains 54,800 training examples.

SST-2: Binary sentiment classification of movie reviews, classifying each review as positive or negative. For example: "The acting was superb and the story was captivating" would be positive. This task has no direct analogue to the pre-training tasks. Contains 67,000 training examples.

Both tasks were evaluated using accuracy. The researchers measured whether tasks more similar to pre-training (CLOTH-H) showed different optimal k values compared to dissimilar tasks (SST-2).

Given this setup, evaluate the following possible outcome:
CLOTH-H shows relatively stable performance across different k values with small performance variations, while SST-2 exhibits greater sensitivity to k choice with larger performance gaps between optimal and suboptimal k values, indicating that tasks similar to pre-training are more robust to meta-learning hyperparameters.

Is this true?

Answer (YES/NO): YES